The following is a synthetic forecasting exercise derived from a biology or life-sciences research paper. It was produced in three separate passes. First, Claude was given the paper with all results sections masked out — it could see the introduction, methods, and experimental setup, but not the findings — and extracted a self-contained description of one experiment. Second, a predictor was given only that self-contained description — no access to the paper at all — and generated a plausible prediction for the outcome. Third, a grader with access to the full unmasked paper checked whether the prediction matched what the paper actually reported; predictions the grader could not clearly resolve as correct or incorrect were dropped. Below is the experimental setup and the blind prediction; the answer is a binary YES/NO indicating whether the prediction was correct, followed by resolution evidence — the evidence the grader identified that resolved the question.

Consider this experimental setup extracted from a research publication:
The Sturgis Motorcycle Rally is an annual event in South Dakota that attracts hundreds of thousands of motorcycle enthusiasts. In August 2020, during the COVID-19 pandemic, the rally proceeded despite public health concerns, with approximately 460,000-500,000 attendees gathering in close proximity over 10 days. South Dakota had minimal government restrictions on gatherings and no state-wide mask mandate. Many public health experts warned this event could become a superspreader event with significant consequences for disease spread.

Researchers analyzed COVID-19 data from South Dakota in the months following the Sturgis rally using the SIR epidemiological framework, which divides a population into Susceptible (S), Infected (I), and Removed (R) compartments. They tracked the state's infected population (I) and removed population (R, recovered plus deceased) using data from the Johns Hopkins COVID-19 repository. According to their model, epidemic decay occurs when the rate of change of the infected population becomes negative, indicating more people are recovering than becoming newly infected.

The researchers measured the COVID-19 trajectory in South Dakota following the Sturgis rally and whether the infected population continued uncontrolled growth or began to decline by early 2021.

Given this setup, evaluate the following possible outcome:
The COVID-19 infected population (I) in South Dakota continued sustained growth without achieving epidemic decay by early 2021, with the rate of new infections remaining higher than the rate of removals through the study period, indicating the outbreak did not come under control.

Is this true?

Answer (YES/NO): NO